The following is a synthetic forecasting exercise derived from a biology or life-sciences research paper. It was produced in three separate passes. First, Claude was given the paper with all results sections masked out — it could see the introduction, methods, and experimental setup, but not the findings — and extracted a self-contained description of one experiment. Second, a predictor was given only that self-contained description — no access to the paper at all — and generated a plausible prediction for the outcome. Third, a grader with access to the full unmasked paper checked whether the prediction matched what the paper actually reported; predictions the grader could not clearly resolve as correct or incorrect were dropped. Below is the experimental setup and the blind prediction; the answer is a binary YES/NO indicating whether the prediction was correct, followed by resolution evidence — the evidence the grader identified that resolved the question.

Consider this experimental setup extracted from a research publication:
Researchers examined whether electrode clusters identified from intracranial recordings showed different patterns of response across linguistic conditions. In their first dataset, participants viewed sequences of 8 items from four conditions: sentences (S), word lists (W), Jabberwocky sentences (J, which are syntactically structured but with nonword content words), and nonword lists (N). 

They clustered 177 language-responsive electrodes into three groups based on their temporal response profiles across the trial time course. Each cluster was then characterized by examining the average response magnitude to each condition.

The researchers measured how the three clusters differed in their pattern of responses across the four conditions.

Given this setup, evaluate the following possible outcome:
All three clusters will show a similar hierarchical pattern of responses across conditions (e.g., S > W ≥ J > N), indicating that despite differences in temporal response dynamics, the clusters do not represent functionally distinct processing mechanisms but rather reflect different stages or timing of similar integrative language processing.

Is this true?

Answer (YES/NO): NO